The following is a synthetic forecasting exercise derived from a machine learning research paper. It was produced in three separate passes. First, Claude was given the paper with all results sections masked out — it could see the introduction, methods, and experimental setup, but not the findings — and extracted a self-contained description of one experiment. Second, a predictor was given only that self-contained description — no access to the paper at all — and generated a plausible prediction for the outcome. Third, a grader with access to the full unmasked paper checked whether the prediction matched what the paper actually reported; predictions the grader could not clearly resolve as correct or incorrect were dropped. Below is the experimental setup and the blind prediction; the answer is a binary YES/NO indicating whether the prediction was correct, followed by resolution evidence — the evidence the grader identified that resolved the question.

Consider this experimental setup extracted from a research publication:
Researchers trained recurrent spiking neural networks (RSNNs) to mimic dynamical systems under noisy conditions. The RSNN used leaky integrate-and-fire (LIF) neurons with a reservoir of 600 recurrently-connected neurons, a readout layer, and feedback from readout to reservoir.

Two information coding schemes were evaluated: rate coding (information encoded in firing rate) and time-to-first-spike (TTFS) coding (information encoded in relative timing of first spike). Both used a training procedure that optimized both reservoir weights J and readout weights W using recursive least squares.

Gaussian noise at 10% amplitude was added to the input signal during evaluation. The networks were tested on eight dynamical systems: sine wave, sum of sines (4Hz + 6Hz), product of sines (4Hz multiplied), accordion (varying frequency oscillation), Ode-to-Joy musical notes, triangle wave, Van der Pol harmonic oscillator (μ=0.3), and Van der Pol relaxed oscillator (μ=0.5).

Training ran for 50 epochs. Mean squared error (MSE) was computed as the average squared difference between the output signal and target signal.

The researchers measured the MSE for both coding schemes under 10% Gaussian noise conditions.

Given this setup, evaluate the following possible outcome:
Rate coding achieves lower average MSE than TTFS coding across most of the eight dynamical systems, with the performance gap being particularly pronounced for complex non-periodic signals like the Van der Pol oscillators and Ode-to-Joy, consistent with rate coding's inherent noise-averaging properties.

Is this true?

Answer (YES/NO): NO